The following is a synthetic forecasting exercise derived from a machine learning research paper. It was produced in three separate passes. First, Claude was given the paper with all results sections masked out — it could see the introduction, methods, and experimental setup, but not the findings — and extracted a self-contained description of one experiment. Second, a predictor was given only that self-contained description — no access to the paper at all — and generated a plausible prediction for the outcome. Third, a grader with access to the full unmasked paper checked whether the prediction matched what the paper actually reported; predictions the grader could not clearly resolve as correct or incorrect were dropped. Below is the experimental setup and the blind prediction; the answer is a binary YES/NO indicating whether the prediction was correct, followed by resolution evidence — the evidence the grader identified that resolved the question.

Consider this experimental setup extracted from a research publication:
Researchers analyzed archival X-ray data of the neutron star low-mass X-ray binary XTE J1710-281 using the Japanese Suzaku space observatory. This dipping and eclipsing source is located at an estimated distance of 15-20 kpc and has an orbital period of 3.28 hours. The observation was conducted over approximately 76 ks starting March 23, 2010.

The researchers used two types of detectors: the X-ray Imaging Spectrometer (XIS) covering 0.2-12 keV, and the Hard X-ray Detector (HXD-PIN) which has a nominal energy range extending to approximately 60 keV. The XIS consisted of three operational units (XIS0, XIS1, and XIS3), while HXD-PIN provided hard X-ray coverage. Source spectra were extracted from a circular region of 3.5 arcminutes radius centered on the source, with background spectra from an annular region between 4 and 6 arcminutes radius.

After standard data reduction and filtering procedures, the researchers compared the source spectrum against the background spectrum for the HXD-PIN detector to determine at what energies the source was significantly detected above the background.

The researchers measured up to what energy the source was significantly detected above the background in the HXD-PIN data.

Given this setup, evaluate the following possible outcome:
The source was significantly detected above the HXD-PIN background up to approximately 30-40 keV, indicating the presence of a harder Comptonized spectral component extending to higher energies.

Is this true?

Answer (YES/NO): NO